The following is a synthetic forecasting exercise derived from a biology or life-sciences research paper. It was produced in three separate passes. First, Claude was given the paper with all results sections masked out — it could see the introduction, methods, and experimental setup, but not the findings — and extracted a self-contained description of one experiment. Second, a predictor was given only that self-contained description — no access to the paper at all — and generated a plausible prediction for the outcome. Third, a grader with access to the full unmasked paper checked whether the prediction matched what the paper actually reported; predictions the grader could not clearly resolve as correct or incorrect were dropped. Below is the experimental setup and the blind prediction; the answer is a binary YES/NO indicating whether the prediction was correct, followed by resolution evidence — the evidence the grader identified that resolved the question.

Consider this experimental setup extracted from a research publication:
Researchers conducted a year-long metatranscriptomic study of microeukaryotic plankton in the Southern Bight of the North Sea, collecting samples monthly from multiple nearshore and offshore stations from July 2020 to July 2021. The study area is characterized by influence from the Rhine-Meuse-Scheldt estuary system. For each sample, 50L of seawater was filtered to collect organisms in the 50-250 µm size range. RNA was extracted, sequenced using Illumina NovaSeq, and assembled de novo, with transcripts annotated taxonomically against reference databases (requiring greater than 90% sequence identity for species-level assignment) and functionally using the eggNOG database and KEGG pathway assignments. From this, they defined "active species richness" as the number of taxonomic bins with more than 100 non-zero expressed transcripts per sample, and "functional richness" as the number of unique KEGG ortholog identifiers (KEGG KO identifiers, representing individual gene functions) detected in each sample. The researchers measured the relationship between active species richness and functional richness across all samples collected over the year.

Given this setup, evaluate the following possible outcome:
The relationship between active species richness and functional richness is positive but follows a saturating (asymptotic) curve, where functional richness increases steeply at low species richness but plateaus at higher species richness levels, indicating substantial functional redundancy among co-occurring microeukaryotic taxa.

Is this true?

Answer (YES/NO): NO